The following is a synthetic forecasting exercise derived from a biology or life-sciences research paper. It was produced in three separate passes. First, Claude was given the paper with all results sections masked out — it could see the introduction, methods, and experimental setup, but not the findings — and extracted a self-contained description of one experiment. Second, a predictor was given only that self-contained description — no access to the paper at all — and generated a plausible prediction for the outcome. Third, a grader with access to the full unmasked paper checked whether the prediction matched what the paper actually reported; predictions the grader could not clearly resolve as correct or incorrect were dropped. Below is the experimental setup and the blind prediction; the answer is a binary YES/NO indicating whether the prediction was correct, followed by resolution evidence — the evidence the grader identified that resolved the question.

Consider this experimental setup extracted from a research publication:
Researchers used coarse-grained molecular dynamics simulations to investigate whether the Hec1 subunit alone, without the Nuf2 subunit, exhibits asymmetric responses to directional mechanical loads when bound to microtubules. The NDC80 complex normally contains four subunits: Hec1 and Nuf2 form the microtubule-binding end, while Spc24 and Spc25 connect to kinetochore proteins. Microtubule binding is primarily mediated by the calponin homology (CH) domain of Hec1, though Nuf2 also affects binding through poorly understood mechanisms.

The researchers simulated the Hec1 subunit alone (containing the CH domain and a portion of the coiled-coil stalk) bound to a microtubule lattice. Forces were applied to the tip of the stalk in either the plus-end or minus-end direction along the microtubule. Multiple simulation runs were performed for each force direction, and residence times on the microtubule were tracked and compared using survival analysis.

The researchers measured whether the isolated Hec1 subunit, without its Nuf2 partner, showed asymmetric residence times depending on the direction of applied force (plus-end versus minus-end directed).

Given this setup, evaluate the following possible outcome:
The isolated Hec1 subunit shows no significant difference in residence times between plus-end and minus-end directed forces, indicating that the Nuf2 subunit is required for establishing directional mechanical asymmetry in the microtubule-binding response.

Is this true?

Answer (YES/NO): NO